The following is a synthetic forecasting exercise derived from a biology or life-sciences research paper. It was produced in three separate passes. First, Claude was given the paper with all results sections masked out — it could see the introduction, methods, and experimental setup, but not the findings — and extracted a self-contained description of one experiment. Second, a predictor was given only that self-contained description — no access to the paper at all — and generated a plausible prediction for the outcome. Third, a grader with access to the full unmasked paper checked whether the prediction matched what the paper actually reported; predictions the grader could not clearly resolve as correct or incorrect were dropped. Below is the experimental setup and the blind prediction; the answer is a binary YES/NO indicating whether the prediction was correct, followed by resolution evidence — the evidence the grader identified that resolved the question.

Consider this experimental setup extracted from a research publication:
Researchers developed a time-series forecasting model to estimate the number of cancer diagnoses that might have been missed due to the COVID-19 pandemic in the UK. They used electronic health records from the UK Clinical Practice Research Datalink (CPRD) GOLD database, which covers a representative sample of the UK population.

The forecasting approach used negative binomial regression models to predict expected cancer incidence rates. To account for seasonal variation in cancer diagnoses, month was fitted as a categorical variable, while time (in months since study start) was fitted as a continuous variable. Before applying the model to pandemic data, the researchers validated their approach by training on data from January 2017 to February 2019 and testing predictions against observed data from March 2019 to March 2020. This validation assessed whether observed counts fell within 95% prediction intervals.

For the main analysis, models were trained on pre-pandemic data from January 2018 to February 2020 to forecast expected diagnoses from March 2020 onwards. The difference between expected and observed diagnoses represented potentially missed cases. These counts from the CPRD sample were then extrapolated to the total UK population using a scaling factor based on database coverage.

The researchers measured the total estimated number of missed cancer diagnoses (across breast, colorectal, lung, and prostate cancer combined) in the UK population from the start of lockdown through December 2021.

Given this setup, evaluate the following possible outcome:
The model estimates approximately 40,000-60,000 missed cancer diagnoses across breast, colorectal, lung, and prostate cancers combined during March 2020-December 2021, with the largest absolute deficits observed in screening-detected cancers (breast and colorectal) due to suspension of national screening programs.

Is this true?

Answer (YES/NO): NO